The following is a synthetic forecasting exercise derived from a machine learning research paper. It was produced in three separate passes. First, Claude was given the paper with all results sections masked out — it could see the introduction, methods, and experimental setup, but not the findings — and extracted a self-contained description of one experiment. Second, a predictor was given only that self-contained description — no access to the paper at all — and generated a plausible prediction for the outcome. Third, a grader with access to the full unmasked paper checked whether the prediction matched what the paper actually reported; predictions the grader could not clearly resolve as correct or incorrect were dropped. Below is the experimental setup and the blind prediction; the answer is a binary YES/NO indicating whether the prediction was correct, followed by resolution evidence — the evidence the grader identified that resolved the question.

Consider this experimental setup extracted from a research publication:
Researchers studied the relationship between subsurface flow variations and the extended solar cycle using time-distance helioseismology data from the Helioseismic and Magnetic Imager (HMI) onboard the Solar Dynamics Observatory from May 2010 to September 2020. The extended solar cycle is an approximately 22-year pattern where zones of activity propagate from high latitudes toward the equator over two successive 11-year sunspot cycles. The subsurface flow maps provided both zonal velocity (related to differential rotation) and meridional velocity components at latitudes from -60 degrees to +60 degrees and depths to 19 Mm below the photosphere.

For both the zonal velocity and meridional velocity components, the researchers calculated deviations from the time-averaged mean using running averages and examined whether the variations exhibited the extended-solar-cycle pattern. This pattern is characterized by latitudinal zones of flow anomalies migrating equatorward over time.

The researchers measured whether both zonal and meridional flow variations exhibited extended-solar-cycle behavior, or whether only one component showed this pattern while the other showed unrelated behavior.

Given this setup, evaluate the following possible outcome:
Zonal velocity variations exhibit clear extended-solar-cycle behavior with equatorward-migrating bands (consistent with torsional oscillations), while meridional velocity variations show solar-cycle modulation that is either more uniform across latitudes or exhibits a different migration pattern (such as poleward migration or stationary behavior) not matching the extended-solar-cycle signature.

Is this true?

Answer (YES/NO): NO